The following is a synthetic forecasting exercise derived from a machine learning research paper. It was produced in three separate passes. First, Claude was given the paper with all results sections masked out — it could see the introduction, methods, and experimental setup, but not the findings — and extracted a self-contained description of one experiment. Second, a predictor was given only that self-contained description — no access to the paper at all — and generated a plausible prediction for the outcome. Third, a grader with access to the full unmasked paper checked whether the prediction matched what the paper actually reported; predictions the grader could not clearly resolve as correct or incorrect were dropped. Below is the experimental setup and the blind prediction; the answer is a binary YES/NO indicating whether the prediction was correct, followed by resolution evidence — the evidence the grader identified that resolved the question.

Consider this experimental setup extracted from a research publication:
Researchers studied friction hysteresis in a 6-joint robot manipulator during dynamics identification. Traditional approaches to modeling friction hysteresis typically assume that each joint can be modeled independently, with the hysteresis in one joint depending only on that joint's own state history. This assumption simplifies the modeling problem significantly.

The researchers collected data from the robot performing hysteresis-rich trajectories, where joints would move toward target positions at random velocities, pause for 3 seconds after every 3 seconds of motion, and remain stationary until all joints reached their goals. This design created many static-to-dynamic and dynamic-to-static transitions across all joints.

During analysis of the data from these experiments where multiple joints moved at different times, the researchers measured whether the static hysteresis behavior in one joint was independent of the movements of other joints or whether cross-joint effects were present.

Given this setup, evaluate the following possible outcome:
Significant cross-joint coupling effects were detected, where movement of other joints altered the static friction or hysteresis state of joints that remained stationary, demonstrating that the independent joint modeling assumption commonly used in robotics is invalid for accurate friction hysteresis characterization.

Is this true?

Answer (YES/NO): YES